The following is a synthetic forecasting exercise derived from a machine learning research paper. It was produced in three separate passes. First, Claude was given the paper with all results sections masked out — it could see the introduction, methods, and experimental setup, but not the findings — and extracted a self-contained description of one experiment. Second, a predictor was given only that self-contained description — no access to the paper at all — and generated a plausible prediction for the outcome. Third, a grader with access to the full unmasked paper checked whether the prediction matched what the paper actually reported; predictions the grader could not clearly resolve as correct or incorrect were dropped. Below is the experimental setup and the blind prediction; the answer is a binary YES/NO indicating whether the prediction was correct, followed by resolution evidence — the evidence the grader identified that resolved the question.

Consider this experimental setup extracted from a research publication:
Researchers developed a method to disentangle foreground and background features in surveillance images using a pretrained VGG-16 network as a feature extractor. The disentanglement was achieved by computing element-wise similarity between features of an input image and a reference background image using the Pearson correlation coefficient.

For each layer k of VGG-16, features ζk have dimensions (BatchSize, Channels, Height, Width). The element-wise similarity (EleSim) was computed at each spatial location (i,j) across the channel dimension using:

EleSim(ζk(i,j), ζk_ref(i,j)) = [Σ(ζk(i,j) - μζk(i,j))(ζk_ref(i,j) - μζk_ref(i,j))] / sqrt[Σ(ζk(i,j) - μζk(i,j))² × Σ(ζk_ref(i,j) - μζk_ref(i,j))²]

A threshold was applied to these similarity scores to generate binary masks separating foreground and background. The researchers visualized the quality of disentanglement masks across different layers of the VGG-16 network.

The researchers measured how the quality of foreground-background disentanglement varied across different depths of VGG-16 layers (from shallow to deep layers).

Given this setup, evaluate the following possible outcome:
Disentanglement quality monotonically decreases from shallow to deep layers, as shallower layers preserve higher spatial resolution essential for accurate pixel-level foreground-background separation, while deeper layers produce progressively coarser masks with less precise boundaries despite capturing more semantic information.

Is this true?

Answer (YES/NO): NO